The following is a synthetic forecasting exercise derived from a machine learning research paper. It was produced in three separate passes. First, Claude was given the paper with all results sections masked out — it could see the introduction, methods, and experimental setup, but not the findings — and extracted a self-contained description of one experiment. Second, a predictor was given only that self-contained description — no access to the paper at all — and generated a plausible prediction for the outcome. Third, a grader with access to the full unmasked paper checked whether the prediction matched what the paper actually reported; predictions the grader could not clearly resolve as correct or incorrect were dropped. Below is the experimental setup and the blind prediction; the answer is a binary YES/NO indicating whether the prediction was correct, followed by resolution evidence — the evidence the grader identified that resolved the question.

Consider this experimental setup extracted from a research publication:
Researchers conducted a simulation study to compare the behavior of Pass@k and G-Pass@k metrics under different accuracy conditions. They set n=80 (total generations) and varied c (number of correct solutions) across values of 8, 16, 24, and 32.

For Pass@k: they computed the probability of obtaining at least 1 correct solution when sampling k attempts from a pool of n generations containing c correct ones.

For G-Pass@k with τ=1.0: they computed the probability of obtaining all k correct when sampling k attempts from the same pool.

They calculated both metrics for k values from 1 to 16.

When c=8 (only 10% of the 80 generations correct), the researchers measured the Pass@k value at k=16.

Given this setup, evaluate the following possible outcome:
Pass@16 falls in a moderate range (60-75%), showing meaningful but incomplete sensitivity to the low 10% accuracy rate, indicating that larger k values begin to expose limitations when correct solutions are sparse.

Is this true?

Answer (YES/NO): NO